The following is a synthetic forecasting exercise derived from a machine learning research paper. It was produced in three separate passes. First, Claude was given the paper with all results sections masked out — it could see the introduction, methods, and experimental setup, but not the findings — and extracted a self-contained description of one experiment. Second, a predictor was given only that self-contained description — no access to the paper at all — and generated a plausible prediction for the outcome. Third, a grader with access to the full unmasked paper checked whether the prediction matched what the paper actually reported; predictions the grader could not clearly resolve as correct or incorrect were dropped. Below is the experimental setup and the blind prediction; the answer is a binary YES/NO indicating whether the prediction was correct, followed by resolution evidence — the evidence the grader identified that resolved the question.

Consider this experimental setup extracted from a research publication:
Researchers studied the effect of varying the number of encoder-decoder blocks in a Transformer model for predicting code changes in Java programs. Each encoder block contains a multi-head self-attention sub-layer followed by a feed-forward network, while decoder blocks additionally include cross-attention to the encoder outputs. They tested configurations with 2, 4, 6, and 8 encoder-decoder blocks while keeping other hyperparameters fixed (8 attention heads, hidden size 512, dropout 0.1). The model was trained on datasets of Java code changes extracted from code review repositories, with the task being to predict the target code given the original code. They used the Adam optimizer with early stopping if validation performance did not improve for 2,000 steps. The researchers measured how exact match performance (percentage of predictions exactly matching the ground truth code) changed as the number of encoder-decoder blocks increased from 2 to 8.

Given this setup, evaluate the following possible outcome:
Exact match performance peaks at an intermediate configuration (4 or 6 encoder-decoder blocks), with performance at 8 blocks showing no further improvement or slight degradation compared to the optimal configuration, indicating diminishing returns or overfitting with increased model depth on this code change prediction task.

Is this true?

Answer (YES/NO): YES